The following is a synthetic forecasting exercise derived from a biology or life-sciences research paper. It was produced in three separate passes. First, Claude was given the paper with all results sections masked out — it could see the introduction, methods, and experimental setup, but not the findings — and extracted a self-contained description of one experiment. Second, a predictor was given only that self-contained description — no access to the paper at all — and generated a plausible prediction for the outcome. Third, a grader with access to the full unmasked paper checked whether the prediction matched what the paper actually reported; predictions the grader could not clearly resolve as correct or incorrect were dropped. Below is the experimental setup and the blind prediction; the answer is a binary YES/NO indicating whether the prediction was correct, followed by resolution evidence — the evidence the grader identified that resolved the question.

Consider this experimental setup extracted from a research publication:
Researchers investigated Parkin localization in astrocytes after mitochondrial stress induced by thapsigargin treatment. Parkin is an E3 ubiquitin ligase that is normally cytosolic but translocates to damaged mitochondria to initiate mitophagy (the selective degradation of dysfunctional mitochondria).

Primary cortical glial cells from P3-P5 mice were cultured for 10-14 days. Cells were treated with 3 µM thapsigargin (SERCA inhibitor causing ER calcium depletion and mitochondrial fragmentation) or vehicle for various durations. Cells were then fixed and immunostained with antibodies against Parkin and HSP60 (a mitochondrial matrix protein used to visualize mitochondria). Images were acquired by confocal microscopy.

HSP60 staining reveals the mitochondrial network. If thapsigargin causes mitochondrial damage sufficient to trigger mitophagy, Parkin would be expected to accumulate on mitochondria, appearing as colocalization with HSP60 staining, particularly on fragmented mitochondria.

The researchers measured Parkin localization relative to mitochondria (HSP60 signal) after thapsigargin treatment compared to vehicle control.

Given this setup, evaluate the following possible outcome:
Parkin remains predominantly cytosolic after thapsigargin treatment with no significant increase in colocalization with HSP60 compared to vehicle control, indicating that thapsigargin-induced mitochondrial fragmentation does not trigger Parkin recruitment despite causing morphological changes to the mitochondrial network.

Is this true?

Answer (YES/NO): NO